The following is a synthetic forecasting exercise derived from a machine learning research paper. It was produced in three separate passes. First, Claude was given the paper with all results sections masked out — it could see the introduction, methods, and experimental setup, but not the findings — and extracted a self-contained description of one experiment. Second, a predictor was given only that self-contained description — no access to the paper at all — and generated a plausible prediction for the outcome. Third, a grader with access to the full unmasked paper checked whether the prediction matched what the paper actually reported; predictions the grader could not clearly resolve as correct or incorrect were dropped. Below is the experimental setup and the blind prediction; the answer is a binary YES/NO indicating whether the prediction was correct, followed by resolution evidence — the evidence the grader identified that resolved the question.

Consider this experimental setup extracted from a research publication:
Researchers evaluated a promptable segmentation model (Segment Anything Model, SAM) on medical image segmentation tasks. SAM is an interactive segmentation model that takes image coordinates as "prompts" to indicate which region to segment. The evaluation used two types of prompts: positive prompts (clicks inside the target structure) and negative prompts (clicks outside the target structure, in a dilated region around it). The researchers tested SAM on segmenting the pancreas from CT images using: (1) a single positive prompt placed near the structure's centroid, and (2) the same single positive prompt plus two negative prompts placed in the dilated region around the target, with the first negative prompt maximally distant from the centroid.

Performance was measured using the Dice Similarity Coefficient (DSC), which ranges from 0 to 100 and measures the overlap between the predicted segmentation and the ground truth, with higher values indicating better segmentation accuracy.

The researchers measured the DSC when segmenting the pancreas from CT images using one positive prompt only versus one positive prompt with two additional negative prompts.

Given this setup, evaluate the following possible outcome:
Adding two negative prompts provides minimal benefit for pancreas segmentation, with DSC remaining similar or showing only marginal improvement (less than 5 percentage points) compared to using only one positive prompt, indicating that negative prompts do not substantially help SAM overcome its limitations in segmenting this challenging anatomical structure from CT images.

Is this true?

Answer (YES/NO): NO